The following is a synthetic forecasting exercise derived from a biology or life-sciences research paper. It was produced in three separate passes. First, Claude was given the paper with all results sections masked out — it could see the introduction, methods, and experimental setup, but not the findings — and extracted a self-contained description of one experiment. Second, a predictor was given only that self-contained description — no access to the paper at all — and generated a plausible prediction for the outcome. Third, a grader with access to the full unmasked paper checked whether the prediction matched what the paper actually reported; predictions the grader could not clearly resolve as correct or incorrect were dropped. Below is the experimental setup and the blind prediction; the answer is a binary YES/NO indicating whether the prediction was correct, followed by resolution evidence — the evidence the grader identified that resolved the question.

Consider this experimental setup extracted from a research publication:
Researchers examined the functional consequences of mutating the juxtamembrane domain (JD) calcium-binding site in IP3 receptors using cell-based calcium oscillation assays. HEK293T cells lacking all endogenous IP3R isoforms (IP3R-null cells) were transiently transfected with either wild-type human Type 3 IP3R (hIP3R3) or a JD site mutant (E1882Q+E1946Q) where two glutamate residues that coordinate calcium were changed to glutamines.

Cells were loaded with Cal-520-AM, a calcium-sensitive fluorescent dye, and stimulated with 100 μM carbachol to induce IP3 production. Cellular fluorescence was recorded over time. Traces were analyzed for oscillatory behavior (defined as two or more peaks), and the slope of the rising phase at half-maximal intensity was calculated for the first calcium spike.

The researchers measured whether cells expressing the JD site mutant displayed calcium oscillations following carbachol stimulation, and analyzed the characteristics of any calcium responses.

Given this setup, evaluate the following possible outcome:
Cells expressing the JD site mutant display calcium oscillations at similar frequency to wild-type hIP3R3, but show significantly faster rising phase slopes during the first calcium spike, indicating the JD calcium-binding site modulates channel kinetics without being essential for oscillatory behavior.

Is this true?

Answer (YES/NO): NO